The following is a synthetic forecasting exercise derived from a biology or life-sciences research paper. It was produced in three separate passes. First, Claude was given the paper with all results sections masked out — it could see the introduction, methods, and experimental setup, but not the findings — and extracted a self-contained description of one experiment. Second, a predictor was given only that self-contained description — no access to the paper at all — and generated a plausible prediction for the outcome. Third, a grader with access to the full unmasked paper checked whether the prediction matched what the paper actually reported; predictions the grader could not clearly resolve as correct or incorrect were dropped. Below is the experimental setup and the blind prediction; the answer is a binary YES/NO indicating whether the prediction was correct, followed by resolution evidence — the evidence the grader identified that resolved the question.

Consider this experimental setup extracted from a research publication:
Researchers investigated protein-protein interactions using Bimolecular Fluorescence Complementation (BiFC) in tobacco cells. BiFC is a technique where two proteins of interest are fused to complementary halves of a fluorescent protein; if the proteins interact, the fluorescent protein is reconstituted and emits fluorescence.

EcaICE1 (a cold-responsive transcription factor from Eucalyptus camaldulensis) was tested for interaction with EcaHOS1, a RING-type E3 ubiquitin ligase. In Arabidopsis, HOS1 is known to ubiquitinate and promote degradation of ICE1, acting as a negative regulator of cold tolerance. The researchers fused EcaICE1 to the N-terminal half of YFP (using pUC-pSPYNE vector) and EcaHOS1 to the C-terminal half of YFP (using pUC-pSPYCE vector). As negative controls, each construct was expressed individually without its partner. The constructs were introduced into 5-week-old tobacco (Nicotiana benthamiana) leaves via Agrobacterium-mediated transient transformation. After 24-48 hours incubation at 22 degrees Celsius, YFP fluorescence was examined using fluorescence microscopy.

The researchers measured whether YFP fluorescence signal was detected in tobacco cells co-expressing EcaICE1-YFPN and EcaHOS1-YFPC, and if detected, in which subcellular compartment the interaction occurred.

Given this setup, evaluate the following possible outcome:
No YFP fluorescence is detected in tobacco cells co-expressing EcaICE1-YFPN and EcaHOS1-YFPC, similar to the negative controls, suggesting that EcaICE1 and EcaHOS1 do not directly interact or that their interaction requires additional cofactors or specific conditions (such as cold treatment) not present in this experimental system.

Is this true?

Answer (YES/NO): NO